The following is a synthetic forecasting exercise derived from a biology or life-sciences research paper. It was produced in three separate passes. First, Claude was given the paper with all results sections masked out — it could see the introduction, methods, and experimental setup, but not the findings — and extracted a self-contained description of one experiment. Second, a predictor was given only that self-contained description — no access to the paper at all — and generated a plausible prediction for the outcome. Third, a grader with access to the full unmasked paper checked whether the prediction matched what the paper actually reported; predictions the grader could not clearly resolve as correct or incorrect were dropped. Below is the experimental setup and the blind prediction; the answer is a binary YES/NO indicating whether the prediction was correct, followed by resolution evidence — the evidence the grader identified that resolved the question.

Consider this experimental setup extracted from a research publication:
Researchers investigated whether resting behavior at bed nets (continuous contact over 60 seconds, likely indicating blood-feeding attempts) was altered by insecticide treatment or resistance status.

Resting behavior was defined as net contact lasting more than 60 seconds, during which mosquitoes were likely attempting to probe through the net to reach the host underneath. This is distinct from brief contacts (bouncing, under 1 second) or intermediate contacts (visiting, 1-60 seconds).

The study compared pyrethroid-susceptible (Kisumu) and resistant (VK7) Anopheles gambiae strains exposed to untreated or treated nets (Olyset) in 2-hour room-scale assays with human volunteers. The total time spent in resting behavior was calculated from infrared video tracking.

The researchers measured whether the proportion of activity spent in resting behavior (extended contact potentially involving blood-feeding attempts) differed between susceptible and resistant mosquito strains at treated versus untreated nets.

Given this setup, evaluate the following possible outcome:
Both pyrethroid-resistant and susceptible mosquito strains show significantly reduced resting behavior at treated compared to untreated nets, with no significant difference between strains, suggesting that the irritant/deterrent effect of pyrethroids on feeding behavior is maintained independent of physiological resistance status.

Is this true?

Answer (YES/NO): NO